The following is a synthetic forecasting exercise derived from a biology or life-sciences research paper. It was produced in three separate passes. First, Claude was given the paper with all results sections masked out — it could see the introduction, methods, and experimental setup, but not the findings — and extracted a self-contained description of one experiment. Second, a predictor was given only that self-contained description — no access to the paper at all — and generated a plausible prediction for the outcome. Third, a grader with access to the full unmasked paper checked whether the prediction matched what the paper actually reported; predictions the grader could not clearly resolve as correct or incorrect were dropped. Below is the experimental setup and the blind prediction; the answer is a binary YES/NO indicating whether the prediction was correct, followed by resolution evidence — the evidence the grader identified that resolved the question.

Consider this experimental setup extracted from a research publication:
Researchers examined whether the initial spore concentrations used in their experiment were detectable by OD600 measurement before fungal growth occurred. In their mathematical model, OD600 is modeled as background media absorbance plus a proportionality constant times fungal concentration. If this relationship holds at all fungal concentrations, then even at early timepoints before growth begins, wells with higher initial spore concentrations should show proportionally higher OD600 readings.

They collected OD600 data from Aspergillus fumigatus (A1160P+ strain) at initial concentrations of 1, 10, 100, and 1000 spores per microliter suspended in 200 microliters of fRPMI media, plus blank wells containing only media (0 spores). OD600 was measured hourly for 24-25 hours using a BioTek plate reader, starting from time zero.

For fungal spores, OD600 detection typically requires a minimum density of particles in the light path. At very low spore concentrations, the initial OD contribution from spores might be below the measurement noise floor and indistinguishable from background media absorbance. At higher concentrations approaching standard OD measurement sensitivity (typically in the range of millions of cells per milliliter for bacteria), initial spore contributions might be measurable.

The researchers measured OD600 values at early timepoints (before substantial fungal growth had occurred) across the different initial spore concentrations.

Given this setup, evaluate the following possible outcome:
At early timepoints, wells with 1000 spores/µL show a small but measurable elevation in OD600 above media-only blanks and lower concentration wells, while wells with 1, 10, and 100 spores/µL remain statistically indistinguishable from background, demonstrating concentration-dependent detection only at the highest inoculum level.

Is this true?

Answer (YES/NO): NO